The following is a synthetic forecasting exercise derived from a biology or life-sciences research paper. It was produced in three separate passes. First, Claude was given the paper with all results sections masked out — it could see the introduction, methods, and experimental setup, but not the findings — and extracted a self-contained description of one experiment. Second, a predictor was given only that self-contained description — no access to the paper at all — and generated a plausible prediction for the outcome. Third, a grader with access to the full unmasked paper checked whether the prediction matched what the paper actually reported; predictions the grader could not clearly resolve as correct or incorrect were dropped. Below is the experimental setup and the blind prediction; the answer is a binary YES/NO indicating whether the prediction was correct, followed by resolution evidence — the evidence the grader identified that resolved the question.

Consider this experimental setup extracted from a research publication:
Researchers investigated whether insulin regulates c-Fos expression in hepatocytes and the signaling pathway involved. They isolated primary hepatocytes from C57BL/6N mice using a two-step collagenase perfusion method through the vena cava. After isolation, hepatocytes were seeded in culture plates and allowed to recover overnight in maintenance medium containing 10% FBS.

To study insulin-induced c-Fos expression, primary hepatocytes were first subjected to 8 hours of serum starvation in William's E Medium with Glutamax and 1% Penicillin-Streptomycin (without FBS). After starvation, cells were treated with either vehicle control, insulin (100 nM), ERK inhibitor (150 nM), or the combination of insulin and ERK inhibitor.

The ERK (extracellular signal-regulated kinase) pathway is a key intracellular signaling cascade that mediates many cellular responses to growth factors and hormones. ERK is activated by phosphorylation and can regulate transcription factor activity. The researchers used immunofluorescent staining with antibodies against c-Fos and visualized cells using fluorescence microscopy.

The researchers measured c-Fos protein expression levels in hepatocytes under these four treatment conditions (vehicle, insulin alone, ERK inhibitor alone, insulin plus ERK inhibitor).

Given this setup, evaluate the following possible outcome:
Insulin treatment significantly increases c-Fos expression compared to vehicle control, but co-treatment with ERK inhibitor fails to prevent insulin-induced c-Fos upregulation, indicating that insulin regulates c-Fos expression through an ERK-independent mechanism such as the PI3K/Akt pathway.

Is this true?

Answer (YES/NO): NO